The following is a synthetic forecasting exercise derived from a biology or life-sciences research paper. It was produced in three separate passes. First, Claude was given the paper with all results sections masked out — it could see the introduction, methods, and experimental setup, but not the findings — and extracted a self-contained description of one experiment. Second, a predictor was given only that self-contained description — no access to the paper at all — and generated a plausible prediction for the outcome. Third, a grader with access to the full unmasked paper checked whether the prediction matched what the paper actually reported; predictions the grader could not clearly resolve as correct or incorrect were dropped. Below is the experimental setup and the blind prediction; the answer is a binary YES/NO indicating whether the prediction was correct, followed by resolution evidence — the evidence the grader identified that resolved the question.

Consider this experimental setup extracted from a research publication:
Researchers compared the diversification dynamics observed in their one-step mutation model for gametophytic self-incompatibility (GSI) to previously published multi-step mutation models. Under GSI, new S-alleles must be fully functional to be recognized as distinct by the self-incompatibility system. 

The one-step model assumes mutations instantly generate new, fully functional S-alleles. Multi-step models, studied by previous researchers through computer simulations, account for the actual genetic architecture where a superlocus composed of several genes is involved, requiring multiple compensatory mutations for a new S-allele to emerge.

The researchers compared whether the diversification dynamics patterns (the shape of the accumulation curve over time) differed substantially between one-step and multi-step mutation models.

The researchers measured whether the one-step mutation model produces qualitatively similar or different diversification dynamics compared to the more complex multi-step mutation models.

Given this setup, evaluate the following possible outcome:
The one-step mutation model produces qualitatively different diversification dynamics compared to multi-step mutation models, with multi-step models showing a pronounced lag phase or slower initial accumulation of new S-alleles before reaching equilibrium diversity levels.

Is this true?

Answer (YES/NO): NO